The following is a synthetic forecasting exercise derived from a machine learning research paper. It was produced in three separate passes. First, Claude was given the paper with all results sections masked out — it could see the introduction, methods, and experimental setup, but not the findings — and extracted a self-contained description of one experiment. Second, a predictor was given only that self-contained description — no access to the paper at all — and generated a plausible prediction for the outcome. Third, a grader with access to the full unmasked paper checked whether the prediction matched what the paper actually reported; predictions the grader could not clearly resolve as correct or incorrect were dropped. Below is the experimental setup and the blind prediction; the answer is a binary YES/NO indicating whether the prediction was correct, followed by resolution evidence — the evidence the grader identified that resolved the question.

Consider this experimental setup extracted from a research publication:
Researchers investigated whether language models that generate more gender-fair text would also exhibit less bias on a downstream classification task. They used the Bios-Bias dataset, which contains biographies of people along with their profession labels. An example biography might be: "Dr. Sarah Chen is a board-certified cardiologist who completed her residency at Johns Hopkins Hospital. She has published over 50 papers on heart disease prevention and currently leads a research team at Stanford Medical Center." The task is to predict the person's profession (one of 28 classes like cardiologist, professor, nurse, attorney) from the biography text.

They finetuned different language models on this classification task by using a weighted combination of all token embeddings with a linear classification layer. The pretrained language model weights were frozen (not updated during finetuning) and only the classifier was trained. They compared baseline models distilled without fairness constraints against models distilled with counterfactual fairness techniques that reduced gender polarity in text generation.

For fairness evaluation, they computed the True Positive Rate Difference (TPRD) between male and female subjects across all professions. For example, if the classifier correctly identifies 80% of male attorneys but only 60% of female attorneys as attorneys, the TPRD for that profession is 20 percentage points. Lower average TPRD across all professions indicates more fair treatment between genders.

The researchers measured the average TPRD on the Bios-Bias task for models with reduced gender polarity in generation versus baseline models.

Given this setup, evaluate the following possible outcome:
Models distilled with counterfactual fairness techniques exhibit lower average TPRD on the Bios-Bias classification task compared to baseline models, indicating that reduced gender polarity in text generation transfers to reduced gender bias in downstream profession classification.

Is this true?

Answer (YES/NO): NO